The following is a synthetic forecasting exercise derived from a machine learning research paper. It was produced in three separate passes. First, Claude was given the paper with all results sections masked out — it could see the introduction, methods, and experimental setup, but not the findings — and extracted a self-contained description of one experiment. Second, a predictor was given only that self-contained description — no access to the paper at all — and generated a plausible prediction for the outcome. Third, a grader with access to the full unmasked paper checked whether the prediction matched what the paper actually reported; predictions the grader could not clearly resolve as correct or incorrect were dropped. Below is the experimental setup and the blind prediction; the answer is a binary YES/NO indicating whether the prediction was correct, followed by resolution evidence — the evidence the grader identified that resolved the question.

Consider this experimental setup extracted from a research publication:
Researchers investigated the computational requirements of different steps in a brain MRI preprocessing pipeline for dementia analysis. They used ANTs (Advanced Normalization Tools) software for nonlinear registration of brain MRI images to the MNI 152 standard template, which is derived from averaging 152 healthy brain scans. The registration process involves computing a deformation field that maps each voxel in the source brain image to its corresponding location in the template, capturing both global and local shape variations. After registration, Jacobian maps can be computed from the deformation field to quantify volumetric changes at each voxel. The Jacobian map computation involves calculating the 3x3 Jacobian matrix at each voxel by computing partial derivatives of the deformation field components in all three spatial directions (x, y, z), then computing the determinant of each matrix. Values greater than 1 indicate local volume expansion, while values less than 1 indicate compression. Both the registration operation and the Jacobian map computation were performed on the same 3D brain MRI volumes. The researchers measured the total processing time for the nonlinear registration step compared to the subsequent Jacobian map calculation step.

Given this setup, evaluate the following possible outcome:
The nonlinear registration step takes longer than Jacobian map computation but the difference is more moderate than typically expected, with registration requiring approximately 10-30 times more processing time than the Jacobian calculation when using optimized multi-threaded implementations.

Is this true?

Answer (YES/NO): YES